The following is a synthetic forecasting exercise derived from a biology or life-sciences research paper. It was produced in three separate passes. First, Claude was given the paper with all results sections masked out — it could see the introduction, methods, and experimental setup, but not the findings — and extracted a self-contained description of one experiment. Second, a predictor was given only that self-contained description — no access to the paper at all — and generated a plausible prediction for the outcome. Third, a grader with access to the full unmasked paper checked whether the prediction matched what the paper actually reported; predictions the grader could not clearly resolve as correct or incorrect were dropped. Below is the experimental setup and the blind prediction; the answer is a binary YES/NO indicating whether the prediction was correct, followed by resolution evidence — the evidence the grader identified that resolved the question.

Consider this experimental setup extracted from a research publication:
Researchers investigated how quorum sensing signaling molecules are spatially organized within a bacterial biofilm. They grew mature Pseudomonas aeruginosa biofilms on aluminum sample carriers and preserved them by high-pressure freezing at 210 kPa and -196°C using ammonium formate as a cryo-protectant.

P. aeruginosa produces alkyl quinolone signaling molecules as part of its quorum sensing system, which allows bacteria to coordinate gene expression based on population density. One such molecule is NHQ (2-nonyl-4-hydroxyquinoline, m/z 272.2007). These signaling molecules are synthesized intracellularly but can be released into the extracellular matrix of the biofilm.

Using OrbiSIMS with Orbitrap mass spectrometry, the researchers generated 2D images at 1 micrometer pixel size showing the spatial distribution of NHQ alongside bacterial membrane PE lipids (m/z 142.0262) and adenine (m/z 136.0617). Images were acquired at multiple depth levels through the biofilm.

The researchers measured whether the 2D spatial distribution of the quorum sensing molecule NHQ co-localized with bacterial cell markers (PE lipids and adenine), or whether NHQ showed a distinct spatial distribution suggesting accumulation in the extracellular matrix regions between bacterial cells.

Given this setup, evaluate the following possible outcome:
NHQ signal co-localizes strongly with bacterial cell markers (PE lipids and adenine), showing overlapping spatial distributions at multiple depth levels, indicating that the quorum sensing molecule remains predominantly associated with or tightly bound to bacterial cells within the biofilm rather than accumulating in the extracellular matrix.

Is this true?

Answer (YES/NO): YES